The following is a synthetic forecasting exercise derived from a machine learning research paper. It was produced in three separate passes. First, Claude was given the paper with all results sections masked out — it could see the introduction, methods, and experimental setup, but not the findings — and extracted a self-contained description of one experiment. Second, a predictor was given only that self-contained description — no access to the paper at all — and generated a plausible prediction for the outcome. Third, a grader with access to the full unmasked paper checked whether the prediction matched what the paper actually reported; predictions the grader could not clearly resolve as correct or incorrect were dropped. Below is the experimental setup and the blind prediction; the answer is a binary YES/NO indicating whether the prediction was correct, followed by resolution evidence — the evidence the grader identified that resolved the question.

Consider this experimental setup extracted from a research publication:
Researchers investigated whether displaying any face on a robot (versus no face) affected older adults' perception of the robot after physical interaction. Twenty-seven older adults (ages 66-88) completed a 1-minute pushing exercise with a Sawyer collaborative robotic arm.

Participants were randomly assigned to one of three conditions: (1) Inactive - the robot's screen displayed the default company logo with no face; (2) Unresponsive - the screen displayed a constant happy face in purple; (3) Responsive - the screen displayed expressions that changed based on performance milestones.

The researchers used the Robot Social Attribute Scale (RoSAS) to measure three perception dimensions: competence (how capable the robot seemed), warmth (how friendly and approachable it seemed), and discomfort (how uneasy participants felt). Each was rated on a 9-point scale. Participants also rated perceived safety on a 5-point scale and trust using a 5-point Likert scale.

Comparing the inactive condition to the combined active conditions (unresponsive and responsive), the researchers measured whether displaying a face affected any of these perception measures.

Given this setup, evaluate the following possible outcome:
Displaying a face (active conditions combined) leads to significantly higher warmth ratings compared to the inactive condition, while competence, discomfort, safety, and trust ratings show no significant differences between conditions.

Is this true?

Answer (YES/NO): NO